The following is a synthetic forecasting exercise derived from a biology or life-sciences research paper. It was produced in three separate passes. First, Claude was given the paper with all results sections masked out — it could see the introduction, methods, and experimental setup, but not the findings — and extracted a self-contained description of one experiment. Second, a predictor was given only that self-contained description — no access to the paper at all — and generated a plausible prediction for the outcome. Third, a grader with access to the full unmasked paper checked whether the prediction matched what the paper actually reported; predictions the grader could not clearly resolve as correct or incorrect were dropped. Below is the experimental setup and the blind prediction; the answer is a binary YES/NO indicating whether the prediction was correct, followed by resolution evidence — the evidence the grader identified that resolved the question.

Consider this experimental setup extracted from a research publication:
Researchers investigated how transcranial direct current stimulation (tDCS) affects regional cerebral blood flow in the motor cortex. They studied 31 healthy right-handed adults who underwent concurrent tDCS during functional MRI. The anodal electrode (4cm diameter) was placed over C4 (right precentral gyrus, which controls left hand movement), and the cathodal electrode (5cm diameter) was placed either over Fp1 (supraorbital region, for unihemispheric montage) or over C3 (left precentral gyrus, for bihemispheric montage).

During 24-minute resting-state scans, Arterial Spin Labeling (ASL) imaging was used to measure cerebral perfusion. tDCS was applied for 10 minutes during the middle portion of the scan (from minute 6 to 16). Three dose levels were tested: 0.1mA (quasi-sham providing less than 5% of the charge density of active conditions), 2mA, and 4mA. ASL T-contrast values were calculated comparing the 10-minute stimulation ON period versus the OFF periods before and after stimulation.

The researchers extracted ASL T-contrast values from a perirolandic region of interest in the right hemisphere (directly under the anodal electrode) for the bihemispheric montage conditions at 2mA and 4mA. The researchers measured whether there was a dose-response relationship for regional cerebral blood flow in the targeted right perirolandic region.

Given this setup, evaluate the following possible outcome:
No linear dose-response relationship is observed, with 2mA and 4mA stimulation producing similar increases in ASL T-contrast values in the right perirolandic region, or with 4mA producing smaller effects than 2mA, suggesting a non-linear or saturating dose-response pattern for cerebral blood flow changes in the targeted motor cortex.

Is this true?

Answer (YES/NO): NO